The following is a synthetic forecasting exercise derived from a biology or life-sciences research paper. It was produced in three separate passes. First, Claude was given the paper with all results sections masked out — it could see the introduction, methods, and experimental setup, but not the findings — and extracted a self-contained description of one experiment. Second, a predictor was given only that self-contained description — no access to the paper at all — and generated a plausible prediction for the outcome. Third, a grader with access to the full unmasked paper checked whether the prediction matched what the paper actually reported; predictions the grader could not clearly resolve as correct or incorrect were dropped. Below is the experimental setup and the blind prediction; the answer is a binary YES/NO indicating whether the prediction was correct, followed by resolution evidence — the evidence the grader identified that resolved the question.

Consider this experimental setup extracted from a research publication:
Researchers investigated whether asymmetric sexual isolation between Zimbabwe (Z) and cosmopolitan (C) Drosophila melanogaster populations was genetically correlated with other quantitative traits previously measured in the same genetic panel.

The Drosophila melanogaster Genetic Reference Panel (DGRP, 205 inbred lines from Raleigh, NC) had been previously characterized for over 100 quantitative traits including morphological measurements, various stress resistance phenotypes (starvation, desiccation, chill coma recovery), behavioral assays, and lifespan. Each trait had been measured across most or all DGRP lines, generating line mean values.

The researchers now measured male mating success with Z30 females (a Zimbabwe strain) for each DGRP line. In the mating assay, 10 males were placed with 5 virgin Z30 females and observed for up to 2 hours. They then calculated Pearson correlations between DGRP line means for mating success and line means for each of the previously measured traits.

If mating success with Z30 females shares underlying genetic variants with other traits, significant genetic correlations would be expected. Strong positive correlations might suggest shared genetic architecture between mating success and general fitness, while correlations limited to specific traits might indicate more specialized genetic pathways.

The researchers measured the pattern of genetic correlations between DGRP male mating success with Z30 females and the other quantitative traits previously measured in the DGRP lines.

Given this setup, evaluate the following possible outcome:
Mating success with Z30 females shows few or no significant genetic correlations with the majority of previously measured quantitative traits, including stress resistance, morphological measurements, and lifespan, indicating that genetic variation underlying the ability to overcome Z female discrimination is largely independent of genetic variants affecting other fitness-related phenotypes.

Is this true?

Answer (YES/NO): YES